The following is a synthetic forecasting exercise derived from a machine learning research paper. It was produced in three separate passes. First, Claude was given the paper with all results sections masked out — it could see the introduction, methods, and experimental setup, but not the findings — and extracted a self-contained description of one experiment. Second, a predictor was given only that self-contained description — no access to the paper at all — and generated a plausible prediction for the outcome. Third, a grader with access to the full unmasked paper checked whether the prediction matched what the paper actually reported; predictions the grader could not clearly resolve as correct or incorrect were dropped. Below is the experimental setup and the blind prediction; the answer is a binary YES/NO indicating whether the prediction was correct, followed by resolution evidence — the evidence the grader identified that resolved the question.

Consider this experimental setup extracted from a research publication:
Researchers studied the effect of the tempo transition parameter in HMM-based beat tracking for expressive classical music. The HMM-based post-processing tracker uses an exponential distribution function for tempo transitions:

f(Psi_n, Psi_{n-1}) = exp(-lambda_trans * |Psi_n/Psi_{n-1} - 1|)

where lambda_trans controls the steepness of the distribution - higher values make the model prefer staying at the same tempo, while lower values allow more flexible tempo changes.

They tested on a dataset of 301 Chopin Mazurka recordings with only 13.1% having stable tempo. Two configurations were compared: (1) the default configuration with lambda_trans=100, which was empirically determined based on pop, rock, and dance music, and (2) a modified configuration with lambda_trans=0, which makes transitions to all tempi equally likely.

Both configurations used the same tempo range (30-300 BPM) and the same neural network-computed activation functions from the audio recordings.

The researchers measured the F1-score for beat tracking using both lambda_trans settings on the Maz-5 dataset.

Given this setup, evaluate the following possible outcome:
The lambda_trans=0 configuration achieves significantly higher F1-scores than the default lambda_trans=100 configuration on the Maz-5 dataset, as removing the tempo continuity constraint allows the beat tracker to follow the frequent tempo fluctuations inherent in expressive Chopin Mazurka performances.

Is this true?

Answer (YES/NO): YES